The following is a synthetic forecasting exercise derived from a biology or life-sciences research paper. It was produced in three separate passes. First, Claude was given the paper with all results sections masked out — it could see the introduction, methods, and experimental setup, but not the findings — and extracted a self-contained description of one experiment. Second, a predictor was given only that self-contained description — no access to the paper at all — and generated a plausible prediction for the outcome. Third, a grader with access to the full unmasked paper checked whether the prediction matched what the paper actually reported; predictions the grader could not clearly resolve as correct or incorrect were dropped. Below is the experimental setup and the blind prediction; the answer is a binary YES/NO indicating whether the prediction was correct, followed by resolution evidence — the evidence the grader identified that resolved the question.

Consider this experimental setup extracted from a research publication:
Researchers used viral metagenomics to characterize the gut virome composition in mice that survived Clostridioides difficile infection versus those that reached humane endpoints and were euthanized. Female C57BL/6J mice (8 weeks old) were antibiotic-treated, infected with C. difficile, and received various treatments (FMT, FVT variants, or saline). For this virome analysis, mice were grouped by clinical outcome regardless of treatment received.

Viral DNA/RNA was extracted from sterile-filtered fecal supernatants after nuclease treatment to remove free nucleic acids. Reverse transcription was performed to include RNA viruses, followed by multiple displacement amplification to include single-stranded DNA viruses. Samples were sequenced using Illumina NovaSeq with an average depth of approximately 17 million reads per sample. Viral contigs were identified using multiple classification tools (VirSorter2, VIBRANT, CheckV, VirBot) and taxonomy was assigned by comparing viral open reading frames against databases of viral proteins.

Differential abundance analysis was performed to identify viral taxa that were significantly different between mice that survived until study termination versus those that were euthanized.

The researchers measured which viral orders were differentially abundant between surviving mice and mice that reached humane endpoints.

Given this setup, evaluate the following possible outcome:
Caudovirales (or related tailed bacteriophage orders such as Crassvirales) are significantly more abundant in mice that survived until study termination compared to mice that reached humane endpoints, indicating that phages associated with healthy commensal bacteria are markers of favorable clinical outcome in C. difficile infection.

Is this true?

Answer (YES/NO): YES